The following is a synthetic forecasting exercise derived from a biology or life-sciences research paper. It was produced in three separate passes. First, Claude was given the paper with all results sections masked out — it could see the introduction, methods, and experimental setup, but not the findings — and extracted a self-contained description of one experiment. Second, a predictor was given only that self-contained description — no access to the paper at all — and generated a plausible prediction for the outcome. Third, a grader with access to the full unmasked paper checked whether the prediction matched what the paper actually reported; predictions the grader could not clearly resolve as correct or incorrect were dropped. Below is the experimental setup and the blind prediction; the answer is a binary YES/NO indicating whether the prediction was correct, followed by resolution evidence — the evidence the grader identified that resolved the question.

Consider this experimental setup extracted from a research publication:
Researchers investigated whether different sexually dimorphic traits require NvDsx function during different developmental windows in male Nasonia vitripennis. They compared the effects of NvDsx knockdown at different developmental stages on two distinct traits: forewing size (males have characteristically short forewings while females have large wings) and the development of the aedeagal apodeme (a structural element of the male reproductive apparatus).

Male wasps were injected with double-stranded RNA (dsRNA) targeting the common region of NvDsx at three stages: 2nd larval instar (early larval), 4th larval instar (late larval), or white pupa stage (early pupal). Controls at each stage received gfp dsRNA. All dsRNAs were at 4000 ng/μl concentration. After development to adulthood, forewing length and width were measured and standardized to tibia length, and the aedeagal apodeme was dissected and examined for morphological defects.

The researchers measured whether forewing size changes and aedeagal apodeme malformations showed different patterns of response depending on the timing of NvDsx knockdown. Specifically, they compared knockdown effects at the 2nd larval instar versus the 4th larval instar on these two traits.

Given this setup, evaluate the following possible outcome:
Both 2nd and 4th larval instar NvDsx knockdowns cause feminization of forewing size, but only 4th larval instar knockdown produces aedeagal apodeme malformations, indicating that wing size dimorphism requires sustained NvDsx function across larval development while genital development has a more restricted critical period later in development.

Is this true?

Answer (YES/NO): NO